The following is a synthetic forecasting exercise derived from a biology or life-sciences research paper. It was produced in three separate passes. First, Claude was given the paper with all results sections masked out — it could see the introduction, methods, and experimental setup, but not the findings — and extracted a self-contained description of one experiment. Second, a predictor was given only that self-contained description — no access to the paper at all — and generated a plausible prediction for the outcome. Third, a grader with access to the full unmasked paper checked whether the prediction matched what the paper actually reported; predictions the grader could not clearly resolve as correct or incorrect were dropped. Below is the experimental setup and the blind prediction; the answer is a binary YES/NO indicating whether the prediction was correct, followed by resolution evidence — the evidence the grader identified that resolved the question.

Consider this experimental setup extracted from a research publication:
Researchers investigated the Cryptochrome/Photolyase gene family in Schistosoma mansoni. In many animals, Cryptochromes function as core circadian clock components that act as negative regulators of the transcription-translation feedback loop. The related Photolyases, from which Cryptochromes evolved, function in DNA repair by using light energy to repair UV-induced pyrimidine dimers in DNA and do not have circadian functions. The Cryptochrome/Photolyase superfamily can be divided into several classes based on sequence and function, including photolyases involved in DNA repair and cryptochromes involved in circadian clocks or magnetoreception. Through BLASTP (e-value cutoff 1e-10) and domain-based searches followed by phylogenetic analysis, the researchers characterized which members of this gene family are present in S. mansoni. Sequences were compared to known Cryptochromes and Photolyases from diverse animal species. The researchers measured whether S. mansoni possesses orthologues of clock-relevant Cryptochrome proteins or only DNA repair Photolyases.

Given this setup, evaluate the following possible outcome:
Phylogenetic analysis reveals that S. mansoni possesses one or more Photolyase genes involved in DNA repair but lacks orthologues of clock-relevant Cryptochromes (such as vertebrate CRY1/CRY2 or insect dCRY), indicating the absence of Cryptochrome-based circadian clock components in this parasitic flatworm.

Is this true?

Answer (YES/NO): YES